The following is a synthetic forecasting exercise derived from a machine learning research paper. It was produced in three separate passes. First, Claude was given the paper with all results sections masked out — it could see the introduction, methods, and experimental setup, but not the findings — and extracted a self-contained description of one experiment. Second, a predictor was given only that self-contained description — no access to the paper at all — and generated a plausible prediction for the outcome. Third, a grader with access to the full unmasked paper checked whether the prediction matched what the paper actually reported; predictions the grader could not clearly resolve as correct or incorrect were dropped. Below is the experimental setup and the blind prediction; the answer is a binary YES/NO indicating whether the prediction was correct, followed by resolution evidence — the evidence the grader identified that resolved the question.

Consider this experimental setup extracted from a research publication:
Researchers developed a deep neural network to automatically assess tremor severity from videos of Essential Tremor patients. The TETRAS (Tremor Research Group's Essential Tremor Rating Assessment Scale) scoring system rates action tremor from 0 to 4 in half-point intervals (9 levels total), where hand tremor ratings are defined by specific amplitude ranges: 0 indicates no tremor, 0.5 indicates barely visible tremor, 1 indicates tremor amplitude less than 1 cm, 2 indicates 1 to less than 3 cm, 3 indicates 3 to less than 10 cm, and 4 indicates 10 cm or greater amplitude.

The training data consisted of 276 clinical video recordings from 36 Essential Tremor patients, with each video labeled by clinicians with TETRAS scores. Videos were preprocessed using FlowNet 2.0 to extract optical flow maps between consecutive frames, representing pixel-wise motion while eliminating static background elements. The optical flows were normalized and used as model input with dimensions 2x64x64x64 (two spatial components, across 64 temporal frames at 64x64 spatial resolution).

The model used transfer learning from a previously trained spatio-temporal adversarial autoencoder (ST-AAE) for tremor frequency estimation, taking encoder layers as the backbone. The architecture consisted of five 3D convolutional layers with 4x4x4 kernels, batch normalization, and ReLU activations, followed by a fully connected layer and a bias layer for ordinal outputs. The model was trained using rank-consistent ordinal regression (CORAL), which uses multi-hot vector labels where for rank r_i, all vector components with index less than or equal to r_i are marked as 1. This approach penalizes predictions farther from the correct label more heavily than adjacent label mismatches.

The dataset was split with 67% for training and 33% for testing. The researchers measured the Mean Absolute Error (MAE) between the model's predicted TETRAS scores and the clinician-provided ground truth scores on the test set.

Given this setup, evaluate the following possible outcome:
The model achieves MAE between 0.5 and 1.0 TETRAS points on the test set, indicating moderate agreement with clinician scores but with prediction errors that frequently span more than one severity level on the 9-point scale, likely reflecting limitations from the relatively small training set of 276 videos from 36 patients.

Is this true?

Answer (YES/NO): NO